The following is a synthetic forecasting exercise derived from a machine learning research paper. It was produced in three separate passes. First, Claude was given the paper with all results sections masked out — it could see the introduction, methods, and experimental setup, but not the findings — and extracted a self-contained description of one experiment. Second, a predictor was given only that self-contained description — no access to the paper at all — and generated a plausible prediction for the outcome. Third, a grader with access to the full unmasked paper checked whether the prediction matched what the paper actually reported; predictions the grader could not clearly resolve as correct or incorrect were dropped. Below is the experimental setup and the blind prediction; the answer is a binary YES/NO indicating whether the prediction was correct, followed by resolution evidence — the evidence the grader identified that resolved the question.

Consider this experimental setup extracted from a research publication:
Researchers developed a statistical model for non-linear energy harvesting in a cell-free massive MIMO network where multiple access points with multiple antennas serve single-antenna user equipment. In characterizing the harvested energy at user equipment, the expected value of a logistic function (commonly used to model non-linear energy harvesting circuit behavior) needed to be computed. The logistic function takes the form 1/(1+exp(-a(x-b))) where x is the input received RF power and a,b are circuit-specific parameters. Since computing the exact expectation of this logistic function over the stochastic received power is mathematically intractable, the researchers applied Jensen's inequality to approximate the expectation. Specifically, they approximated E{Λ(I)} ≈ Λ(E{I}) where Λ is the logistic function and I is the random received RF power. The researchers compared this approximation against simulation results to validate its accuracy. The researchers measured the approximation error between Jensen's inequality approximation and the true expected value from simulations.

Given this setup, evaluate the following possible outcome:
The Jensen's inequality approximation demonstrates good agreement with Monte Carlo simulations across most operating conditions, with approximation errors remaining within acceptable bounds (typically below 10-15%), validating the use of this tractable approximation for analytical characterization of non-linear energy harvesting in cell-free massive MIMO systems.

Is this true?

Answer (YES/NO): YES